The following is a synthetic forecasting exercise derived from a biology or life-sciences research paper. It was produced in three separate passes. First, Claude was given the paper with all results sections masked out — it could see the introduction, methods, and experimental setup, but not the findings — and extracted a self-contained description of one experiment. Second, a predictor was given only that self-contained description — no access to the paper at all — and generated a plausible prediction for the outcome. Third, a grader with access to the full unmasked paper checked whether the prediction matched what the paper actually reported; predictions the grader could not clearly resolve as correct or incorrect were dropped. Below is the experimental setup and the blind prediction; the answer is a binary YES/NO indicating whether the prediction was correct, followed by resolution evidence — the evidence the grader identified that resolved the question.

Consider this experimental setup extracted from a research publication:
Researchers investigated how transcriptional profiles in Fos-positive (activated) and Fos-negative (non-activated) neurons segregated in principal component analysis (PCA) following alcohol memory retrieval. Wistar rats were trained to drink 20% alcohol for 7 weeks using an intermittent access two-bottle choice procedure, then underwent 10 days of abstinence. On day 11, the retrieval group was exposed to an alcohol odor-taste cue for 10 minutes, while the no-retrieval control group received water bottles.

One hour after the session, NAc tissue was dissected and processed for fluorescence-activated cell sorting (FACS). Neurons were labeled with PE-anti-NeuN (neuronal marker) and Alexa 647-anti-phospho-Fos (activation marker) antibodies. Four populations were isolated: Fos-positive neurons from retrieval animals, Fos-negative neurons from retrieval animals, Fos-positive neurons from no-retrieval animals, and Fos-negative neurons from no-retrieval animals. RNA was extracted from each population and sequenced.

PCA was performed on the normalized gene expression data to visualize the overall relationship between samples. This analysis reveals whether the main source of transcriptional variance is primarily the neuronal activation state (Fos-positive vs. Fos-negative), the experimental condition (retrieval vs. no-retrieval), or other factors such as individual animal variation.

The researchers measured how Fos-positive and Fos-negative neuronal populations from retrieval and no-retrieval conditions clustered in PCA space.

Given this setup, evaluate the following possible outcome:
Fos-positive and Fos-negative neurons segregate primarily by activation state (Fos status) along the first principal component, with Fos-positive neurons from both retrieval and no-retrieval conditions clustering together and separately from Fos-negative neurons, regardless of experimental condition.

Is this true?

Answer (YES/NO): NO